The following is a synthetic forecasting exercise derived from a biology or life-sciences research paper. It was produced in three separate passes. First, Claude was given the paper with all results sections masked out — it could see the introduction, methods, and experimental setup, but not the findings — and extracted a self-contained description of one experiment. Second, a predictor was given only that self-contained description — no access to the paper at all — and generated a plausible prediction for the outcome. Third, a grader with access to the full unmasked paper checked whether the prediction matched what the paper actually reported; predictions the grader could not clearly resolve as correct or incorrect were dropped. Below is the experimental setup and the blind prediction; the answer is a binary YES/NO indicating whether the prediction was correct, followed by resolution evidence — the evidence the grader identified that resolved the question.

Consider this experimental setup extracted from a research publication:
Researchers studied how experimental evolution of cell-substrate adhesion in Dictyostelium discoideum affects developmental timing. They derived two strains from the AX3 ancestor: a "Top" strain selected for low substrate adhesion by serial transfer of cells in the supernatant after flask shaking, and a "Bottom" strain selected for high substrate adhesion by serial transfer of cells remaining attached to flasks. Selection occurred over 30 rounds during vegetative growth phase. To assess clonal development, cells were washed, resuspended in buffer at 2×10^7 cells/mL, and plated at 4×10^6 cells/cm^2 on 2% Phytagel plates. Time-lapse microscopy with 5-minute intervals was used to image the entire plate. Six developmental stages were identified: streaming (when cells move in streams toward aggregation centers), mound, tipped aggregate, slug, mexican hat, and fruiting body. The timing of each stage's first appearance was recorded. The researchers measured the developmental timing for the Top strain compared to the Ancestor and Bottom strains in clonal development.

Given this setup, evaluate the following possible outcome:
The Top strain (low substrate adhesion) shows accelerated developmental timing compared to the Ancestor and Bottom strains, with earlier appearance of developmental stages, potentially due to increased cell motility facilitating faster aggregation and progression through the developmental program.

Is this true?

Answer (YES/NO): NO